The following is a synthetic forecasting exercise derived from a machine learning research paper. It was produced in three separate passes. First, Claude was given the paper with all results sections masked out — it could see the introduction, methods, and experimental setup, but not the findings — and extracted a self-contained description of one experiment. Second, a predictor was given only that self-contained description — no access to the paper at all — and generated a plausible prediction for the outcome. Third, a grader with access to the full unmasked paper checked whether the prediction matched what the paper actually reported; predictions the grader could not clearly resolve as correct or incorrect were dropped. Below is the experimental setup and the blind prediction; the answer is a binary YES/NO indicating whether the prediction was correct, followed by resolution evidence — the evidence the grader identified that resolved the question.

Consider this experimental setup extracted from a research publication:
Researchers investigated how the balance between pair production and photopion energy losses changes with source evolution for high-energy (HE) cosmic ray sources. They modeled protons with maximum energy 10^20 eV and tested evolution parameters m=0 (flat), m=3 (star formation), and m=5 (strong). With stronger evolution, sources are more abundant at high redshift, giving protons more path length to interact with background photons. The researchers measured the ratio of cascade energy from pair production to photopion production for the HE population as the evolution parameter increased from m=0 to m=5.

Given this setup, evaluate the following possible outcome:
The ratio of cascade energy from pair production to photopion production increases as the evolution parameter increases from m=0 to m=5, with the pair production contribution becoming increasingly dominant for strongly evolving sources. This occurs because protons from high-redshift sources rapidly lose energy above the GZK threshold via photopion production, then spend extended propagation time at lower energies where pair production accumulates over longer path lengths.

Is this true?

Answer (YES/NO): NO